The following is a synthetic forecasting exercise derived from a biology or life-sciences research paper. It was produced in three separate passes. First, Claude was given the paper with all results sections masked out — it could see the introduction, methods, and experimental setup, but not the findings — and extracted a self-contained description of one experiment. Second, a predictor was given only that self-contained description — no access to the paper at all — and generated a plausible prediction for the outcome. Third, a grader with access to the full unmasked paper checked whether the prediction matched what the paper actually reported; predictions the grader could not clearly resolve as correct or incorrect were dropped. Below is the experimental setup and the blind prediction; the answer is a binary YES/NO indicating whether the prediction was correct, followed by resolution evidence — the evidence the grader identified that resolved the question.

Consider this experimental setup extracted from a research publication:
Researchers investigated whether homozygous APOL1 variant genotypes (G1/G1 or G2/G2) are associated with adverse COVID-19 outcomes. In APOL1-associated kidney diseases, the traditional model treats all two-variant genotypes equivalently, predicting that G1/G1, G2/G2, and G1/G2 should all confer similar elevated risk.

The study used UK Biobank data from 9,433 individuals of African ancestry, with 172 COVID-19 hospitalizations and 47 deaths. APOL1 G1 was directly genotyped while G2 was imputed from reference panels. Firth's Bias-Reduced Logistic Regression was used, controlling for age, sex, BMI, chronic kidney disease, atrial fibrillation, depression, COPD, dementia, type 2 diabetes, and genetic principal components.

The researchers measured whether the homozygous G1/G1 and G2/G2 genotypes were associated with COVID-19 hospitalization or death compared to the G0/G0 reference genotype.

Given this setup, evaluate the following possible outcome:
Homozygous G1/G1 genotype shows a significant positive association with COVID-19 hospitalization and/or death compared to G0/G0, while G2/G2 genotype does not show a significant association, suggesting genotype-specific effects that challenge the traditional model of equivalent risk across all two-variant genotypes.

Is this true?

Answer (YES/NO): NO